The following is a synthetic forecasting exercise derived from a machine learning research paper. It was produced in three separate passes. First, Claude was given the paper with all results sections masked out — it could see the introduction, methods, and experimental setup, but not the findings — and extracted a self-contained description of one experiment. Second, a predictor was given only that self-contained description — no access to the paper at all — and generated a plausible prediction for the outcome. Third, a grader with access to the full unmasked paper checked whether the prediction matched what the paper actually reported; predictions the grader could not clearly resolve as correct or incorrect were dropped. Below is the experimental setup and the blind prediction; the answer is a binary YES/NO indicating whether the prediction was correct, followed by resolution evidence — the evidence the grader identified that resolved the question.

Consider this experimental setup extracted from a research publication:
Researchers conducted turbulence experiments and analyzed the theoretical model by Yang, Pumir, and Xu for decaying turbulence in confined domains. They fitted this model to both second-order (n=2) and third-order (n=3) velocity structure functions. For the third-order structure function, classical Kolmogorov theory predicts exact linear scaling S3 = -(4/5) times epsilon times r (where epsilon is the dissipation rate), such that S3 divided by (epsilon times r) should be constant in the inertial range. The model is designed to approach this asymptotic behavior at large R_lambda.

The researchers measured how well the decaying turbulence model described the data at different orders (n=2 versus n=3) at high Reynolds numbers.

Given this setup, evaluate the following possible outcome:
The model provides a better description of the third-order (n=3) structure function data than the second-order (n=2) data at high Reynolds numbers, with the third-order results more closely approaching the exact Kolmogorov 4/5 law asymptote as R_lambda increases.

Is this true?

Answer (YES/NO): NO